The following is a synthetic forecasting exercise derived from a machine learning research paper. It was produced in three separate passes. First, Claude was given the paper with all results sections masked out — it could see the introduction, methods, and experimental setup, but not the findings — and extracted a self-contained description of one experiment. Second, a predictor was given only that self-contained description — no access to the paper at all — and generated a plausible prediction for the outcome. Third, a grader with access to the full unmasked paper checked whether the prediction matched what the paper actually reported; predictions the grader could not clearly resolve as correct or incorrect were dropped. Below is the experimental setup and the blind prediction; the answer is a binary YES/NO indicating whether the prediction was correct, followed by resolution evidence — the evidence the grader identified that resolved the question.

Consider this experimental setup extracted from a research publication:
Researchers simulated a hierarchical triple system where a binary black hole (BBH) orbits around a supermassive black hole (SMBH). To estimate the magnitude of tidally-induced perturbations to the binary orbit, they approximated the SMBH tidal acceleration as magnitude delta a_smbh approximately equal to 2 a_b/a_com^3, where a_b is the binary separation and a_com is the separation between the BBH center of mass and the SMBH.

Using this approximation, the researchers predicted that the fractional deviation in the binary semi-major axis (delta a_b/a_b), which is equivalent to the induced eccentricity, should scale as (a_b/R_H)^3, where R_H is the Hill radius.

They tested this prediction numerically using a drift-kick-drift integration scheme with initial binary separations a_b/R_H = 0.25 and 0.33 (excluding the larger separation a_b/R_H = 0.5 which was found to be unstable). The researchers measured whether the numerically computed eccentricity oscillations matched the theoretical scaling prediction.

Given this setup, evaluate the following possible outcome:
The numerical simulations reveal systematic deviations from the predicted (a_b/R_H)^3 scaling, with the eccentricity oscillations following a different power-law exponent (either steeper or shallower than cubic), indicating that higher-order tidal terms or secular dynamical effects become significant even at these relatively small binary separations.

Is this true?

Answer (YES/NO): NO